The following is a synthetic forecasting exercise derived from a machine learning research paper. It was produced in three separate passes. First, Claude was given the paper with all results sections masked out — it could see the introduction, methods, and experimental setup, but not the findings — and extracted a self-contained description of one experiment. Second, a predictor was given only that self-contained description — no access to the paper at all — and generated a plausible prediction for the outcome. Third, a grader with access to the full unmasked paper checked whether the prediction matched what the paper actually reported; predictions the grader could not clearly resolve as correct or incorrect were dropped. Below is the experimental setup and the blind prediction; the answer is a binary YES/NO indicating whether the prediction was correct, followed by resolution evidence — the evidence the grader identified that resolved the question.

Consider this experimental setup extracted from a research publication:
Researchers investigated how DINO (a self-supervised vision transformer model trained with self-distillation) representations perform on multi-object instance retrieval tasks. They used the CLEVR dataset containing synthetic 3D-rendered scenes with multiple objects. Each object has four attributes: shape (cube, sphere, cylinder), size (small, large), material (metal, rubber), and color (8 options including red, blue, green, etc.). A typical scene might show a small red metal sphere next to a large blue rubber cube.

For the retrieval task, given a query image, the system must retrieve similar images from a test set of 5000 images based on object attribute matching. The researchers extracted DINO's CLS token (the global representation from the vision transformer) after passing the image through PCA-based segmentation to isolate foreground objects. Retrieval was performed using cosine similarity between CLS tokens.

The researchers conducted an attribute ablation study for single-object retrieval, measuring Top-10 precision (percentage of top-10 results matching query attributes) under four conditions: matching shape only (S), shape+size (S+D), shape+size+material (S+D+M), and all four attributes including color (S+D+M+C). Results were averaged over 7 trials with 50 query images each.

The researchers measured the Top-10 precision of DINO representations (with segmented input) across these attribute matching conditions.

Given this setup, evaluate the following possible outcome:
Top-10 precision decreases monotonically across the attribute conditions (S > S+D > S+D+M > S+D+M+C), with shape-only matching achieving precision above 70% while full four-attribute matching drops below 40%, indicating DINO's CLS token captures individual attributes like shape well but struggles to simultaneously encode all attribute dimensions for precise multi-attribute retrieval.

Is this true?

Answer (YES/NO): YES